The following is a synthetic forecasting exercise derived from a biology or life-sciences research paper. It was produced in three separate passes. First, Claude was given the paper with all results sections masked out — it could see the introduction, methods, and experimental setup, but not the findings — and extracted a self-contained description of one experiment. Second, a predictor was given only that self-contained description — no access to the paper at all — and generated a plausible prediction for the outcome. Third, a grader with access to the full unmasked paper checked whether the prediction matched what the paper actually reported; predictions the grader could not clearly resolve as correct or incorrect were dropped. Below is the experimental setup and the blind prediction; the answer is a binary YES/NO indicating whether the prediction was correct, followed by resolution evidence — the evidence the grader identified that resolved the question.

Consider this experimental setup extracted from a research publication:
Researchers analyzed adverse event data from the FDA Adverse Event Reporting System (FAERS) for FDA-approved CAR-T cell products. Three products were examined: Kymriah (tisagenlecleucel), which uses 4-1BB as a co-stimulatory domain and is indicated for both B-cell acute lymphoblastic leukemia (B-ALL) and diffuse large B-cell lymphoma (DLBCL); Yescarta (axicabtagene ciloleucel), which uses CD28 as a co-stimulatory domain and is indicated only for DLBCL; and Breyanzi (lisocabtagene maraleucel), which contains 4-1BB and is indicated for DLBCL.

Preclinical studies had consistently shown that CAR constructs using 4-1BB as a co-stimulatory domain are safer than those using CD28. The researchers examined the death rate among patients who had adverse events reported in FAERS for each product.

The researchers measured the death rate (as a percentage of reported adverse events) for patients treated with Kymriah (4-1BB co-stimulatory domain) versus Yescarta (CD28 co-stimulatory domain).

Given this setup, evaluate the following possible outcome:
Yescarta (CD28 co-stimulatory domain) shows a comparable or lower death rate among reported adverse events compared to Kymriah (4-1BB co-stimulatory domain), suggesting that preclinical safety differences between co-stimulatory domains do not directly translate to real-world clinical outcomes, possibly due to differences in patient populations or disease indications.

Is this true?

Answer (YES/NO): YES